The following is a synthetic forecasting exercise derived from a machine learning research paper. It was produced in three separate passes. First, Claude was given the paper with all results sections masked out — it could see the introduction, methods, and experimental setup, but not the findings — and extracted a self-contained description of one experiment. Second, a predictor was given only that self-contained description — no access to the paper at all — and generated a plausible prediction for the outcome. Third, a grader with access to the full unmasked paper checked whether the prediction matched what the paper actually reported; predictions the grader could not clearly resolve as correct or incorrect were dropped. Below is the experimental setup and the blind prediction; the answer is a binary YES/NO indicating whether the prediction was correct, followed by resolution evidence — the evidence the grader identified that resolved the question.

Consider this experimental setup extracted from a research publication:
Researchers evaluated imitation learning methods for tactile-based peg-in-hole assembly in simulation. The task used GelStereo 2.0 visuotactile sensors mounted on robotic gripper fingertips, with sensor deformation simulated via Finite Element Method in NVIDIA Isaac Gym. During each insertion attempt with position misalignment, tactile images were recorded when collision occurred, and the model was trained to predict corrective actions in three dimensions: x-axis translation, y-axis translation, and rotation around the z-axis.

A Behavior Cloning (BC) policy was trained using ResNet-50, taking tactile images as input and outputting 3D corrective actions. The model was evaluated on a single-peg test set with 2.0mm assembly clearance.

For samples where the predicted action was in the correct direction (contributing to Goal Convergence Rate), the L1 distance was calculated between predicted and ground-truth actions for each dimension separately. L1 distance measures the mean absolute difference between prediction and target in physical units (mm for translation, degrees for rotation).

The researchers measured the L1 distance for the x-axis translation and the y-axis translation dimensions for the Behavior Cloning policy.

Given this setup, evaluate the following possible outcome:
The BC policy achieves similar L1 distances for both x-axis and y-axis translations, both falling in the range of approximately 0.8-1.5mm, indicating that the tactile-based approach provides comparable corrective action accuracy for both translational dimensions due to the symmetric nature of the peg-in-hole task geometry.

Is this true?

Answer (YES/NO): NO